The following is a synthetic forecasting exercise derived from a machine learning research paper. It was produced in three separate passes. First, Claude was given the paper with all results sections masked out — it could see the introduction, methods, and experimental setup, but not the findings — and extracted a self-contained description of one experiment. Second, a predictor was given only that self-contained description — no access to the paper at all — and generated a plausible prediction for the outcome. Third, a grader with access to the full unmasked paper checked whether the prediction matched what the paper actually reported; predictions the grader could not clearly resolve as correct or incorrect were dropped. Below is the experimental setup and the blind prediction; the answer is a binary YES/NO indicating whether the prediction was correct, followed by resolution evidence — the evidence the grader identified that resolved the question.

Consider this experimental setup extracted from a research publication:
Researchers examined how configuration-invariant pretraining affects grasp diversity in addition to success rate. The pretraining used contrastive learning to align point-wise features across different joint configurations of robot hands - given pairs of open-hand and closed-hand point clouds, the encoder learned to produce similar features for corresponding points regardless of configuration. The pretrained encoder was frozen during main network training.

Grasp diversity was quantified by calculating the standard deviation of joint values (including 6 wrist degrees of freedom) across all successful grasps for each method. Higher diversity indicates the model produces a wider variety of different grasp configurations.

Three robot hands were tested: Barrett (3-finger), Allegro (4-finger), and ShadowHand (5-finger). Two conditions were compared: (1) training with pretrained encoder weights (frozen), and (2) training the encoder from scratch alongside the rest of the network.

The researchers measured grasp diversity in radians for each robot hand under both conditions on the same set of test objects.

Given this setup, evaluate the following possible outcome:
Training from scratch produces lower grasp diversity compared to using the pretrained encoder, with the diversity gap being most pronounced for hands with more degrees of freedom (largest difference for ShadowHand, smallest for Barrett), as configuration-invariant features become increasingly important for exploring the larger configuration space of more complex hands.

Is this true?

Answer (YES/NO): NO